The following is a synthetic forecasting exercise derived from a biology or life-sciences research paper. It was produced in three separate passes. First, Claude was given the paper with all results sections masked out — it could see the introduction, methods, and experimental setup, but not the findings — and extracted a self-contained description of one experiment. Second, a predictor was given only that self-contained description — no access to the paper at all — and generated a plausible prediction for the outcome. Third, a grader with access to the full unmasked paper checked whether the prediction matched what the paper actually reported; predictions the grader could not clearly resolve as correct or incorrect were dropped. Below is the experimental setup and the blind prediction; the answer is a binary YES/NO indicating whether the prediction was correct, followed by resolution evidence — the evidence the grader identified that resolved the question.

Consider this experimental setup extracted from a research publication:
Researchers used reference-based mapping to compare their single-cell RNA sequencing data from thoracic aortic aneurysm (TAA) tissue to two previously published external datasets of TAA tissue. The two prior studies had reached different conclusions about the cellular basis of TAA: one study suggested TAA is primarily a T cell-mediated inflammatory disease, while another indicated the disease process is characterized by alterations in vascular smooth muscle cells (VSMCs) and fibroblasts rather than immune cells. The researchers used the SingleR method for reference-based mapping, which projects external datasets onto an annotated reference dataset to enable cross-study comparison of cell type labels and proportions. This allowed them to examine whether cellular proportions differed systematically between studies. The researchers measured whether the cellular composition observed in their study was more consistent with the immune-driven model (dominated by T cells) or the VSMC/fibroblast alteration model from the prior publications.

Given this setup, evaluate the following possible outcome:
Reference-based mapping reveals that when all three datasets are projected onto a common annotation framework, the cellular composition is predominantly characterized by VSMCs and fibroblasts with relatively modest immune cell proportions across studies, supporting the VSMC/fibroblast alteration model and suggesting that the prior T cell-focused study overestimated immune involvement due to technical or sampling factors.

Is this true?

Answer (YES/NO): NO